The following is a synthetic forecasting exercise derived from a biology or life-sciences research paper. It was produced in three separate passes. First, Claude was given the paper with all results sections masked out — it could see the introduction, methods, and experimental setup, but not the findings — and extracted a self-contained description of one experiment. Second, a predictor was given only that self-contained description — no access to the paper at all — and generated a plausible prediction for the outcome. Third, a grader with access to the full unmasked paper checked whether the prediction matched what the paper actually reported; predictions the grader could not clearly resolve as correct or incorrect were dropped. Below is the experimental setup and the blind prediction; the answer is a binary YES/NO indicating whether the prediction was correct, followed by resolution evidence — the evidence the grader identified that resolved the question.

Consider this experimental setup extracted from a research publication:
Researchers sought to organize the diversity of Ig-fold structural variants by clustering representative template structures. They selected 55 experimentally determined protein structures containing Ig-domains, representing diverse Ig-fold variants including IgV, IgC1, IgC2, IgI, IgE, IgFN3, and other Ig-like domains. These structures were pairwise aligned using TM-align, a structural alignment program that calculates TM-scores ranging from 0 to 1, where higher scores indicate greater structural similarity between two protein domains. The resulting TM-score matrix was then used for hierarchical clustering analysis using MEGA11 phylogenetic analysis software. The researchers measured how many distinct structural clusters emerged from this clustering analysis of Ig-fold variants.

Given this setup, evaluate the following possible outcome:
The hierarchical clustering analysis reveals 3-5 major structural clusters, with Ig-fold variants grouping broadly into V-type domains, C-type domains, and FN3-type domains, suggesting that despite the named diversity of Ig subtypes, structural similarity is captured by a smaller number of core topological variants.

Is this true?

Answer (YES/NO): NO